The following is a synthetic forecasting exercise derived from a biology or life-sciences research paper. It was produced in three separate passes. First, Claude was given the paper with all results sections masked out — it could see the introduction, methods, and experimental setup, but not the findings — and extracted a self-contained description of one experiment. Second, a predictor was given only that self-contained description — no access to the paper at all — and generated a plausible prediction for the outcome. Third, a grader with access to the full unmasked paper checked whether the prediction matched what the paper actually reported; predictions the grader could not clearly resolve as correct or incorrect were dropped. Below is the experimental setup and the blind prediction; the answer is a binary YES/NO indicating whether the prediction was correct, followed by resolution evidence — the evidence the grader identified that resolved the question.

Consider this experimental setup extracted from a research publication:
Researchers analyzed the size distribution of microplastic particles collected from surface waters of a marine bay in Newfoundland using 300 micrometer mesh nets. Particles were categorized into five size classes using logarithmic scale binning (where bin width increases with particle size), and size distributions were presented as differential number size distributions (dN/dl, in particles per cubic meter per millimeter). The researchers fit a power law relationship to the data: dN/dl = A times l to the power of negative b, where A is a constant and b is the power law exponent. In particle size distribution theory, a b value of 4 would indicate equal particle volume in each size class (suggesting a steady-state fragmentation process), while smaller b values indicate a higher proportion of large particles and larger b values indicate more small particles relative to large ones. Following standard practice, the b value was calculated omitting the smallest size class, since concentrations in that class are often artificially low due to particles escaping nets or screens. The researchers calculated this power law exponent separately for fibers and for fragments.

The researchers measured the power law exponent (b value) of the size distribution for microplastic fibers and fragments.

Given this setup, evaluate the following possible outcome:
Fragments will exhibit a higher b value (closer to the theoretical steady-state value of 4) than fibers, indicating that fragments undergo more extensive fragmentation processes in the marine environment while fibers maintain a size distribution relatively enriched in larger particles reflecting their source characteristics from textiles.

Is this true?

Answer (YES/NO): YES